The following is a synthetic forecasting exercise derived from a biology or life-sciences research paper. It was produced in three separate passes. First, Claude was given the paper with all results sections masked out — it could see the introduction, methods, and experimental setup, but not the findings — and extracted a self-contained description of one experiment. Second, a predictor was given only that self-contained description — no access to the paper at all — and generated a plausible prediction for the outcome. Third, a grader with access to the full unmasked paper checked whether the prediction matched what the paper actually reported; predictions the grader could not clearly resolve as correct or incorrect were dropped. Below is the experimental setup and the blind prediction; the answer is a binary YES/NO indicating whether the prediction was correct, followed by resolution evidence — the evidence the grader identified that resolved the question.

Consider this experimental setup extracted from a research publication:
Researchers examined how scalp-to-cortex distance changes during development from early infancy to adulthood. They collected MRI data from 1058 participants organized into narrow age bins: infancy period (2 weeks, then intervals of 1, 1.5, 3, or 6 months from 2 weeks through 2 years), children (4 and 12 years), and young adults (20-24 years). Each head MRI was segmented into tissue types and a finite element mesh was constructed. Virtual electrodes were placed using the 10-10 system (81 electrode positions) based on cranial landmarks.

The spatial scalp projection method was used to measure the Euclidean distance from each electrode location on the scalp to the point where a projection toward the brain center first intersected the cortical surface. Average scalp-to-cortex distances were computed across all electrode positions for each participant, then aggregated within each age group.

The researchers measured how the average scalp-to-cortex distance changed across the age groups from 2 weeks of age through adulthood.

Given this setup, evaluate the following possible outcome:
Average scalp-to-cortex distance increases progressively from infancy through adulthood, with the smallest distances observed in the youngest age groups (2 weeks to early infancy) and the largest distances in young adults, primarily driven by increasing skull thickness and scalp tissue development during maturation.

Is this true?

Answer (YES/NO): NO